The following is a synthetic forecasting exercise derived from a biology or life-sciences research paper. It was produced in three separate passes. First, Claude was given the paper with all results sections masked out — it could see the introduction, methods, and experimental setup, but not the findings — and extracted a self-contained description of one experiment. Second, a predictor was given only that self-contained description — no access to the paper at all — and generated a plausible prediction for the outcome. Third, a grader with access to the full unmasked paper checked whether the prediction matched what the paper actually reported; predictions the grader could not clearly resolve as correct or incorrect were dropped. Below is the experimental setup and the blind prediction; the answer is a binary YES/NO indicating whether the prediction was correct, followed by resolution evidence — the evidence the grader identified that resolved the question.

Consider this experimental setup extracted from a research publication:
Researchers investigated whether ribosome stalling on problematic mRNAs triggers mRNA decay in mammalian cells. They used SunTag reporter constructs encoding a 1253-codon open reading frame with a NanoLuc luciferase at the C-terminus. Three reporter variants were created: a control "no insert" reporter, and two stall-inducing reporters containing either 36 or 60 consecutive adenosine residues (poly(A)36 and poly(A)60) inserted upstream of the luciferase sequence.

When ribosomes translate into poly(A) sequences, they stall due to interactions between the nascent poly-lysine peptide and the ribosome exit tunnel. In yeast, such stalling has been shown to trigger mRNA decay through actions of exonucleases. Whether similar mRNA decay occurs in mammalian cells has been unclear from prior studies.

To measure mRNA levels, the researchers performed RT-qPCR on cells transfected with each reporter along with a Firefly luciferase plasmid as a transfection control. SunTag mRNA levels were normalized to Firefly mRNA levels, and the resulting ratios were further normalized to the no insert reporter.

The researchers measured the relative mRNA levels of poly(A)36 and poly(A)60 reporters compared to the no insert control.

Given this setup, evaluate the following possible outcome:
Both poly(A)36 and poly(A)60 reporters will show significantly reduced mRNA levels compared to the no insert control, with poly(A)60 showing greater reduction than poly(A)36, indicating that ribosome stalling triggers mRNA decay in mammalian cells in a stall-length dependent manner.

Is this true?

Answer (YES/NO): NO